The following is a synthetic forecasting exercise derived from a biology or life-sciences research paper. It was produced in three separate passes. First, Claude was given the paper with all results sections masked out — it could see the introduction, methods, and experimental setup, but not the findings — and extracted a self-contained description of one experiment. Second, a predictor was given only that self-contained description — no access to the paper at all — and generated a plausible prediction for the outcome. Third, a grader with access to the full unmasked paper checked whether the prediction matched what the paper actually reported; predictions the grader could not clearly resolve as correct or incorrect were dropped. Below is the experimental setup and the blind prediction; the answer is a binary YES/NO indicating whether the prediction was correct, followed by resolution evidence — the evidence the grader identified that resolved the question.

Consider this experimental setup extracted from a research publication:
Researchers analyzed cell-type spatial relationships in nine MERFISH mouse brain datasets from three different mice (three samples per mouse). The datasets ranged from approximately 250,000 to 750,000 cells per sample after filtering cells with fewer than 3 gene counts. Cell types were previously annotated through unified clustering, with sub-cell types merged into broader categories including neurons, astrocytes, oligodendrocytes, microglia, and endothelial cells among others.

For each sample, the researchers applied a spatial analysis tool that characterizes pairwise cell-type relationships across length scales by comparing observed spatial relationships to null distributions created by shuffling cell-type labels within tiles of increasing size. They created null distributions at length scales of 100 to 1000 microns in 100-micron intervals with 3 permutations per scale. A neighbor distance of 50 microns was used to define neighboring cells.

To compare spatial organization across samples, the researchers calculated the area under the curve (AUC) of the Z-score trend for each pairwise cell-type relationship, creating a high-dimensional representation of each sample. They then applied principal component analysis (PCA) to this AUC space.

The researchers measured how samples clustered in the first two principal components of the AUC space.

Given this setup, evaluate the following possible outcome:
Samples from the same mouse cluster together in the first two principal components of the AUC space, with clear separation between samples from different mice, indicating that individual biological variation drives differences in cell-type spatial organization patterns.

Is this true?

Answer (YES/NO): NO